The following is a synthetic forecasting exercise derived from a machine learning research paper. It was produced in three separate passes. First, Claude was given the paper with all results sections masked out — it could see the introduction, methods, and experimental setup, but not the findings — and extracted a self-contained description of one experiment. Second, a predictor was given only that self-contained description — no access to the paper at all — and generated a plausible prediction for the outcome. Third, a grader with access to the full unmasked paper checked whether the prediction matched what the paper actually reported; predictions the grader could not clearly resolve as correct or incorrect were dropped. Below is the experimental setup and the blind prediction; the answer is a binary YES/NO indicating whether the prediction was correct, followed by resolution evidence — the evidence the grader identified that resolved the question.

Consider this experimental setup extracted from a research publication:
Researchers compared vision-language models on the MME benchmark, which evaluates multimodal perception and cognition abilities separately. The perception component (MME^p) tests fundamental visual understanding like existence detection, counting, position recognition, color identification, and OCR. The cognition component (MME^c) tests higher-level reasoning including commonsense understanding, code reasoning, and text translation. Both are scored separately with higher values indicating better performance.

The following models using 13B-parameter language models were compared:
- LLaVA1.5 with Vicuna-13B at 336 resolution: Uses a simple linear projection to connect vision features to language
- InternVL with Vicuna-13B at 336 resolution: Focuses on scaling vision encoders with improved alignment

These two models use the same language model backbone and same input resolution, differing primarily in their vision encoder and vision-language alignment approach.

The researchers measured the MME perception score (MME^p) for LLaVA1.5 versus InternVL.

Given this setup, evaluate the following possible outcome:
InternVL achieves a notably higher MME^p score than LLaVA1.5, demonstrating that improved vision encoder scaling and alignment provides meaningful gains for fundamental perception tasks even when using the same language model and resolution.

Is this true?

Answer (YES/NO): NO